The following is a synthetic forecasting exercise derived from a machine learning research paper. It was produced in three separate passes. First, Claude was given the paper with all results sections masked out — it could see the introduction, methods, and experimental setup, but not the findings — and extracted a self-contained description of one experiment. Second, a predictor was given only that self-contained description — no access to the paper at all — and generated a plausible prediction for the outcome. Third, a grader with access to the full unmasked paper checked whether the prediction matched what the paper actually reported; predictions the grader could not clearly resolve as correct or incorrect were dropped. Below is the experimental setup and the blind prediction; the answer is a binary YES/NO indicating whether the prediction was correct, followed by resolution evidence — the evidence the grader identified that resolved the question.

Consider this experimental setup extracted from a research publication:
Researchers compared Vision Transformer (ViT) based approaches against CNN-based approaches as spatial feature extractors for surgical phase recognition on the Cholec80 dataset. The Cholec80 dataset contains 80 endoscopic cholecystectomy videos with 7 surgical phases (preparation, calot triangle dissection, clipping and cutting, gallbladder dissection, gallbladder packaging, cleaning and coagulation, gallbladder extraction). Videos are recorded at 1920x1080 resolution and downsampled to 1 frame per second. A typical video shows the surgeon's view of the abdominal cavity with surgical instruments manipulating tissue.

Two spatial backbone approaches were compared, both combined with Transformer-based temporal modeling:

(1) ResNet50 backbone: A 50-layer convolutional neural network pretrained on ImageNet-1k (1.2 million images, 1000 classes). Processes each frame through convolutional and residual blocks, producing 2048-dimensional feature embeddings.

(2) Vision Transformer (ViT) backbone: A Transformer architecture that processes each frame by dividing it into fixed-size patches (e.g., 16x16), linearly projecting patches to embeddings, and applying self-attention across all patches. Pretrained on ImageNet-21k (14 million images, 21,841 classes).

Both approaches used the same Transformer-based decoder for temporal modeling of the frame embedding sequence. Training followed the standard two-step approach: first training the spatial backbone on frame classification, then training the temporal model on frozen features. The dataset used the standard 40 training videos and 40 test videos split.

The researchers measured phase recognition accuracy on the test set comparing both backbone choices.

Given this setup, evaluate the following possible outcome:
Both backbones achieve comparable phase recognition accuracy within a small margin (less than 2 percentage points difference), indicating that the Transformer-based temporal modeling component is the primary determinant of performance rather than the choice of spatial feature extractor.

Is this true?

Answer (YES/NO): NO